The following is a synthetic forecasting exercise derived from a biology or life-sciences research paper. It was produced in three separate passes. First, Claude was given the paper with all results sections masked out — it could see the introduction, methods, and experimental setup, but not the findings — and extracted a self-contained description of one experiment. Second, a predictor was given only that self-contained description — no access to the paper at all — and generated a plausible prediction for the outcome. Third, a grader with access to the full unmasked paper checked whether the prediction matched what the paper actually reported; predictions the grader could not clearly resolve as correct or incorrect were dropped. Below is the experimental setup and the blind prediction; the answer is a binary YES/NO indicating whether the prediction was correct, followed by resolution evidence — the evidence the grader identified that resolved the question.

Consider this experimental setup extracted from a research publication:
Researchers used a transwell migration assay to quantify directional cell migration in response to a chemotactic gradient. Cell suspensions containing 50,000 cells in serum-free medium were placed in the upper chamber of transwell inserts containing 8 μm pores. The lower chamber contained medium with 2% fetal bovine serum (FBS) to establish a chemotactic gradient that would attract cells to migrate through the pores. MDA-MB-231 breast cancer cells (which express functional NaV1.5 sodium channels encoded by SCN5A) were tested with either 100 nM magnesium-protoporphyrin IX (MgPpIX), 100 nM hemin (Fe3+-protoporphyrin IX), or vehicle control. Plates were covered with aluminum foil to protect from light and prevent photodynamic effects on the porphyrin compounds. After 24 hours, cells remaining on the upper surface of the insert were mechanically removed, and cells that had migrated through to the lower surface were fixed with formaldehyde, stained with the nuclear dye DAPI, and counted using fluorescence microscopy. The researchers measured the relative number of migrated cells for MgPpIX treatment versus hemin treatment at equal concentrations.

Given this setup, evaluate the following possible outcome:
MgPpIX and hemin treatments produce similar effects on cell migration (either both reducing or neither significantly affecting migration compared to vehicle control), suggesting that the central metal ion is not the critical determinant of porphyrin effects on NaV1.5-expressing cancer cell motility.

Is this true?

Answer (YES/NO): NO